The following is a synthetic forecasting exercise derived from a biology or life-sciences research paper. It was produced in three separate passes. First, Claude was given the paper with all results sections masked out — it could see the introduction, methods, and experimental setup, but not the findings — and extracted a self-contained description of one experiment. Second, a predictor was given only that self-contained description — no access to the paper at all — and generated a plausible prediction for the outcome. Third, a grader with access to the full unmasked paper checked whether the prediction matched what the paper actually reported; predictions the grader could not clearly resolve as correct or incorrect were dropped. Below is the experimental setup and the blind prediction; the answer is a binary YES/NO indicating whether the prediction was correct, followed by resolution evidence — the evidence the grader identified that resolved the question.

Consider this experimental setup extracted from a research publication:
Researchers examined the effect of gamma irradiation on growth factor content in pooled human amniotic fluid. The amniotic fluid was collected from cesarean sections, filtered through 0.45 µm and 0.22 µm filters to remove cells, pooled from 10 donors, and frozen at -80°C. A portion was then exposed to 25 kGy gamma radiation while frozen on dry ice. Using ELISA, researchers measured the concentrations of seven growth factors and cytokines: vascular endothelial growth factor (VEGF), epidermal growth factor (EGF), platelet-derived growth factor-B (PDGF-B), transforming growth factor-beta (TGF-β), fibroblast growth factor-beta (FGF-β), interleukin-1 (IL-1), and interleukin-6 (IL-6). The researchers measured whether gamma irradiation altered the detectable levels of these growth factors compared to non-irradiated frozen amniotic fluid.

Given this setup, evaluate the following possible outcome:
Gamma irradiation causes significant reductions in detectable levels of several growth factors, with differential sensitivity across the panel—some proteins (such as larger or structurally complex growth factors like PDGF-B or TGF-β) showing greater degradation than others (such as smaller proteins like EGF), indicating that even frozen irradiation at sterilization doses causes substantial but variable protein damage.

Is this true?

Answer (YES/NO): NO